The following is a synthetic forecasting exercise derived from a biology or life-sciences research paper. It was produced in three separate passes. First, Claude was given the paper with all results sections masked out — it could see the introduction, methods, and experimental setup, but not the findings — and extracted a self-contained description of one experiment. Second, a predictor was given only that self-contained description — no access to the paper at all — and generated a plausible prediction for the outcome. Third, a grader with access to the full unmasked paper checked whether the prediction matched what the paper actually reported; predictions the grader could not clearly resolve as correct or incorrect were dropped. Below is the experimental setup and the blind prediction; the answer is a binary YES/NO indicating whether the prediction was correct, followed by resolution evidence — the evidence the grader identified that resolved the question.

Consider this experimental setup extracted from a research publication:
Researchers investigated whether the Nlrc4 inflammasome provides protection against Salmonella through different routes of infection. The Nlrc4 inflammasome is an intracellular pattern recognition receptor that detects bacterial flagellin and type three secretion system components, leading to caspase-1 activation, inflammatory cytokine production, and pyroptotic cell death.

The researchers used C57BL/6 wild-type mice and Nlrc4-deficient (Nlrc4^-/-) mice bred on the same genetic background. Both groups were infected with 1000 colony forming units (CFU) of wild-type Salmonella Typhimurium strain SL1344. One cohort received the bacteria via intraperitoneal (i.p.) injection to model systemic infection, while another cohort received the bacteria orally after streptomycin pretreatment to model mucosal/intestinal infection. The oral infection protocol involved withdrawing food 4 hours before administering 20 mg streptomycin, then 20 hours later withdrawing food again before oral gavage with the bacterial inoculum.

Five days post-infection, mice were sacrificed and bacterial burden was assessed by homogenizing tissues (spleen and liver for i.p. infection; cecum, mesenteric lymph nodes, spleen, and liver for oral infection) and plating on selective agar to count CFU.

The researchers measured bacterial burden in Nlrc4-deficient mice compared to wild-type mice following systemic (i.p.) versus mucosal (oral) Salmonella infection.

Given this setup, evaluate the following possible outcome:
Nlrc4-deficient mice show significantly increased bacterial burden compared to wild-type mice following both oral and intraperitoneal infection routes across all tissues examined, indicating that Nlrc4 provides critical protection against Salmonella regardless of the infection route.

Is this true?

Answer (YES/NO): NO